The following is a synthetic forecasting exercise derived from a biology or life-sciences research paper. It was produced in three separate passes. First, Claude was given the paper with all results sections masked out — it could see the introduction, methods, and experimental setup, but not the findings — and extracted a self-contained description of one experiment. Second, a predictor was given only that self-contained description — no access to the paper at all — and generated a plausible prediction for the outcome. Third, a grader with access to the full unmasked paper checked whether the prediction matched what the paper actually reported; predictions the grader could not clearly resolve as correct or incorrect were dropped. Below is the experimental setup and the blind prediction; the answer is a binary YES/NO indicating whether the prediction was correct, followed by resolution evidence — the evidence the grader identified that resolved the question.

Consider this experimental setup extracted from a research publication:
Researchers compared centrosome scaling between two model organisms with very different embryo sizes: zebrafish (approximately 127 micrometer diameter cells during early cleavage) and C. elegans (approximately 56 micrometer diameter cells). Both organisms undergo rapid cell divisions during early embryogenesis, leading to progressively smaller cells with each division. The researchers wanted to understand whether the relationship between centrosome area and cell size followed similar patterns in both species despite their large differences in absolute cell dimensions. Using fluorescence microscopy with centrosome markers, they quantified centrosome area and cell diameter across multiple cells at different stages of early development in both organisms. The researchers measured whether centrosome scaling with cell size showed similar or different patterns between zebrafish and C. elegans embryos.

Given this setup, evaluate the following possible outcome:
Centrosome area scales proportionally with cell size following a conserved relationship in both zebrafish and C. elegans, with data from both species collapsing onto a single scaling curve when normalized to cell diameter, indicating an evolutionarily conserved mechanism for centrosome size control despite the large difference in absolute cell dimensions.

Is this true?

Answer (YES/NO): NO